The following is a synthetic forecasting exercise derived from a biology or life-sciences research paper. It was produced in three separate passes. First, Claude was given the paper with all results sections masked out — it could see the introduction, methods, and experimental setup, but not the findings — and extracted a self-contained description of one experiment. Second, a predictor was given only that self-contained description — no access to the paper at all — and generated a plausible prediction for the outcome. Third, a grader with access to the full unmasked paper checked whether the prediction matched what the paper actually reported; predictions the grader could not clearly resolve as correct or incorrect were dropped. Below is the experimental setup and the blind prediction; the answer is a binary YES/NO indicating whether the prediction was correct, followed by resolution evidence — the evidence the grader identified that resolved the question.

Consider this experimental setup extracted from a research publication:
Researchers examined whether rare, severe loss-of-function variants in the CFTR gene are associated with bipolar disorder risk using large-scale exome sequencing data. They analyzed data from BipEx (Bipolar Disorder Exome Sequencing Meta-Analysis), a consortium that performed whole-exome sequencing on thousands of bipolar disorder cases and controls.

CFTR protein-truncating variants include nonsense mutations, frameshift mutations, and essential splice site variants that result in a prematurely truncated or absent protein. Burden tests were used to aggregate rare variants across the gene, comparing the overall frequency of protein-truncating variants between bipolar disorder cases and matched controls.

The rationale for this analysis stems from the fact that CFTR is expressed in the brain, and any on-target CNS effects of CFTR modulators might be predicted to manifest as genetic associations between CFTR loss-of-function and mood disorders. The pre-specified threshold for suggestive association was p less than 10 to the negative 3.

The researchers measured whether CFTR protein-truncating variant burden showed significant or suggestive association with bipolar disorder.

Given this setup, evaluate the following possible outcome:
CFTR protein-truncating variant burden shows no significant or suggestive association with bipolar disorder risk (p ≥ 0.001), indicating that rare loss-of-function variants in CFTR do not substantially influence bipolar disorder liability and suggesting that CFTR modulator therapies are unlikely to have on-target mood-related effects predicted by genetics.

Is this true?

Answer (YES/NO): YES